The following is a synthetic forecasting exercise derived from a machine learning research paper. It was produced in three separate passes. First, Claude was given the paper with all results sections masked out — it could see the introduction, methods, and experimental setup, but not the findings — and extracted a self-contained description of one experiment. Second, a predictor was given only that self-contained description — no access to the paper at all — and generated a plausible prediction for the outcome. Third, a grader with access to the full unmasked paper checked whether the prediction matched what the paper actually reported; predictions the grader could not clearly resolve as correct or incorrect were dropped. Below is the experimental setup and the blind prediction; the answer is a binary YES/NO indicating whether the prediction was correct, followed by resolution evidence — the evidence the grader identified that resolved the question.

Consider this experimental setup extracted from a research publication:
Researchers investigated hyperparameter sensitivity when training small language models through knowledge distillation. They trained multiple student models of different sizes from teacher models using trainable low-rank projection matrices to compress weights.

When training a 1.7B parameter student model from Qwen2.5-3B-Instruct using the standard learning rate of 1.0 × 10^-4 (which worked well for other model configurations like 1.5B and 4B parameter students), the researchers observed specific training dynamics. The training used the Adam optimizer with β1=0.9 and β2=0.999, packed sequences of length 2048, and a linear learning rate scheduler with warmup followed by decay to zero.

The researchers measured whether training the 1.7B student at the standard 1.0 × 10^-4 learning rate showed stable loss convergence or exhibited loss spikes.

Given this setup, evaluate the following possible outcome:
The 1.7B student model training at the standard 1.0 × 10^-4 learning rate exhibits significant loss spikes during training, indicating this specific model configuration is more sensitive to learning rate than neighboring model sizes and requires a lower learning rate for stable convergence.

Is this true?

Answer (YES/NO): NO